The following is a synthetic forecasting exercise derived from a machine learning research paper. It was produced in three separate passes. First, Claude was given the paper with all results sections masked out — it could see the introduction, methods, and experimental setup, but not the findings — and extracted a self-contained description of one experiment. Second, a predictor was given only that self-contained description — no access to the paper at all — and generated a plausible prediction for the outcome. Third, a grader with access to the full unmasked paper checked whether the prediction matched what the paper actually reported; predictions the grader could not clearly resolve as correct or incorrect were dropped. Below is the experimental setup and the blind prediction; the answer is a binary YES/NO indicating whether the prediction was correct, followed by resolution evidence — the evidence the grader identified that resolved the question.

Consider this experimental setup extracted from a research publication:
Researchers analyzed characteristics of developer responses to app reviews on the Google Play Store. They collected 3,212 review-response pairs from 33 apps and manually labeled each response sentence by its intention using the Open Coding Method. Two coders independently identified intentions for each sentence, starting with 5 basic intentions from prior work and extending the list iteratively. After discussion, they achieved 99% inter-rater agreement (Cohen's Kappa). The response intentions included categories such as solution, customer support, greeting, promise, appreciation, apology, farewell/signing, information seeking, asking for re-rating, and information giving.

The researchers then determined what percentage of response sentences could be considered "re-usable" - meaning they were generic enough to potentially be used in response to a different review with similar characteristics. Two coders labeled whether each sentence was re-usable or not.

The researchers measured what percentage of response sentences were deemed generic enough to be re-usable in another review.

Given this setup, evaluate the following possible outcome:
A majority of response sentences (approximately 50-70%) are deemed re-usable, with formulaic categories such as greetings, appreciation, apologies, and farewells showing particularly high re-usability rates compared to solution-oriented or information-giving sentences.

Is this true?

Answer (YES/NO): NO